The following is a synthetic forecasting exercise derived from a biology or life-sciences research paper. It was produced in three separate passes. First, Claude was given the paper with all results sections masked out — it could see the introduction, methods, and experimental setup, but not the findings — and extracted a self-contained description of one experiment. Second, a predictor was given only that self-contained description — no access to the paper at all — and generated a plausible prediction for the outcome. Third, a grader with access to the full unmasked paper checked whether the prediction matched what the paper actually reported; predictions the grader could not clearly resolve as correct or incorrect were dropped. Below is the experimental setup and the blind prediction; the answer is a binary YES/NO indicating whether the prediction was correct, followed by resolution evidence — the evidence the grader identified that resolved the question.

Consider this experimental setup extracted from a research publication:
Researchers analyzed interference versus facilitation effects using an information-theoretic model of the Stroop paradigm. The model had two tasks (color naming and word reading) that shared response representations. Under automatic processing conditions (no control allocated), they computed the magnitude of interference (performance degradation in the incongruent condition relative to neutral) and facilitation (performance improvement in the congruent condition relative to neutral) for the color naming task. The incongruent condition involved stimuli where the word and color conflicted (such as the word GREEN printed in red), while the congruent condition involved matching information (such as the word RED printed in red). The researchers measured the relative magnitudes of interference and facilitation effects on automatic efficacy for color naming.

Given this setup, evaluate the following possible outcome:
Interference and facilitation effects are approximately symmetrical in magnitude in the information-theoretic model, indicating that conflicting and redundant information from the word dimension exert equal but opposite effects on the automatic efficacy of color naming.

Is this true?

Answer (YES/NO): NO